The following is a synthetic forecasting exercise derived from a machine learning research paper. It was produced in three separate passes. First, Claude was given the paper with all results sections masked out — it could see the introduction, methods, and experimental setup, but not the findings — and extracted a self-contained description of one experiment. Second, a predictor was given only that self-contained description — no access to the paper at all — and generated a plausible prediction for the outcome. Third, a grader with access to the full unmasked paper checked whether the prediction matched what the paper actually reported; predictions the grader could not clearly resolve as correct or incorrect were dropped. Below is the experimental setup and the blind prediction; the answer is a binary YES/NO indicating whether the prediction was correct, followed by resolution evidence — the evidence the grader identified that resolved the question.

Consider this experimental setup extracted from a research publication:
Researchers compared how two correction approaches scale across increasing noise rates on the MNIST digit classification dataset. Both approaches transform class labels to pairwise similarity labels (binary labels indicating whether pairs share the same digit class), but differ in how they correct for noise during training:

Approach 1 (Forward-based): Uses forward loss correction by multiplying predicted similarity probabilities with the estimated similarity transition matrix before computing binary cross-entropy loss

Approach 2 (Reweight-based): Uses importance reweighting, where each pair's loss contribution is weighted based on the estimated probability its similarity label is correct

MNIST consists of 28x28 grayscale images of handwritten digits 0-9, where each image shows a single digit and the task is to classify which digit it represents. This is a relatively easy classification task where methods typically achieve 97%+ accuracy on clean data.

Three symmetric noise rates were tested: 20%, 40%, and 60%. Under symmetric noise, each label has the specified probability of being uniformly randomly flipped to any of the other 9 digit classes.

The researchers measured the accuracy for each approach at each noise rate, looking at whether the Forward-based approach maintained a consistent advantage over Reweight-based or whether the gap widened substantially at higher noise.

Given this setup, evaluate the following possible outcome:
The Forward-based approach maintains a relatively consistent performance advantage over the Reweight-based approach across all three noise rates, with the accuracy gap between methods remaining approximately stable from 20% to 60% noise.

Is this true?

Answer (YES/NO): NO